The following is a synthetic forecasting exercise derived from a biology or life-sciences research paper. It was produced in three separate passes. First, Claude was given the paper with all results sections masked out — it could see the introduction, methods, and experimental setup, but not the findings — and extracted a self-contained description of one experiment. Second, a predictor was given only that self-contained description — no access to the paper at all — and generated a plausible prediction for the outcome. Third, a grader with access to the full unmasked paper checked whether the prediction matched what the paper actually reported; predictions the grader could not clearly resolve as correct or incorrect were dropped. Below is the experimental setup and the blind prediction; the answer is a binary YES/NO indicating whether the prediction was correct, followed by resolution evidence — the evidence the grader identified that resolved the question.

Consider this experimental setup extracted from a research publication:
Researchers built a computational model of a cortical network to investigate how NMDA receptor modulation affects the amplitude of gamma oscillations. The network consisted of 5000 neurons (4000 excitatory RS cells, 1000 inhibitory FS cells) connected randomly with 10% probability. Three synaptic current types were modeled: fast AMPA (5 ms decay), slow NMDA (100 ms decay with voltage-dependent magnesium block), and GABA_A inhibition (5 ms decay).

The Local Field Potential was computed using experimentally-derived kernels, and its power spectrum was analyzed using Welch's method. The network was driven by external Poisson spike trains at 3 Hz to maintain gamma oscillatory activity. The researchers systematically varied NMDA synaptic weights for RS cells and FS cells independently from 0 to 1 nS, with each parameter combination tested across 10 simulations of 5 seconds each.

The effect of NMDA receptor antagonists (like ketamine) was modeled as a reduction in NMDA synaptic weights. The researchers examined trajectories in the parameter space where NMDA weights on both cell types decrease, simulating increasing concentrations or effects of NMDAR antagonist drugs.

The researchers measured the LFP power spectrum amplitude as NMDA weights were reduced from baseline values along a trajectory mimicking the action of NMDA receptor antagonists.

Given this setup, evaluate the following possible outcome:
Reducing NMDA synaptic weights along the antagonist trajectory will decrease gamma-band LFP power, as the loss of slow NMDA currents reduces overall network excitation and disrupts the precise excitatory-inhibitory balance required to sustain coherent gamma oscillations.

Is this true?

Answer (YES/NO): NO